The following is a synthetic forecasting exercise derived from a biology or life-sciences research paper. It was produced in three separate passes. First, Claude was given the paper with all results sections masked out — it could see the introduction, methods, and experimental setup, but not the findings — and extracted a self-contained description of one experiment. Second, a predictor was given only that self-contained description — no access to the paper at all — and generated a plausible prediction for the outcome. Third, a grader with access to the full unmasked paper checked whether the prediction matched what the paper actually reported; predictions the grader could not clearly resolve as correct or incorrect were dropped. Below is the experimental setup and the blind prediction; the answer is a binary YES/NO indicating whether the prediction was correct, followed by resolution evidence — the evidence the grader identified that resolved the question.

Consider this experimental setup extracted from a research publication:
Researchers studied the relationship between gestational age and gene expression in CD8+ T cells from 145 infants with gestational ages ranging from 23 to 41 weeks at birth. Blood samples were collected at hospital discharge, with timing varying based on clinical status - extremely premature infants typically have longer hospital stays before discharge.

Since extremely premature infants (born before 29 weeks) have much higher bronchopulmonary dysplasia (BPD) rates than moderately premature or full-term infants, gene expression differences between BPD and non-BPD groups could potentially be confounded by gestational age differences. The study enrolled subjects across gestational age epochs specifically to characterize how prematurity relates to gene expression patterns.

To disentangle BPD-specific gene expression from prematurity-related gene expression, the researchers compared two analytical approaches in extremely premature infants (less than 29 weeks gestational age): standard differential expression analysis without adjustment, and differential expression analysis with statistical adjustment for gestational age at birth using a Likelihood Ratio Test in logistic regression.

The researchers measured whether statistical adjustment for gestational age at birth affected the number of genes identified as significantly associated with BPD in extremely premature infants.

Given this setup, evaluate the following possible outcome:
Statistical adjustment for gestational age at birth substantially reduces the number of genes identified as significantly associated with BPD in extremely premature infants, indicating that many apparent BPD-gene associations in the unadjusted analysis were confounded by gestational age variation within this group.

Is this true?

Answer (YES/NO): YES